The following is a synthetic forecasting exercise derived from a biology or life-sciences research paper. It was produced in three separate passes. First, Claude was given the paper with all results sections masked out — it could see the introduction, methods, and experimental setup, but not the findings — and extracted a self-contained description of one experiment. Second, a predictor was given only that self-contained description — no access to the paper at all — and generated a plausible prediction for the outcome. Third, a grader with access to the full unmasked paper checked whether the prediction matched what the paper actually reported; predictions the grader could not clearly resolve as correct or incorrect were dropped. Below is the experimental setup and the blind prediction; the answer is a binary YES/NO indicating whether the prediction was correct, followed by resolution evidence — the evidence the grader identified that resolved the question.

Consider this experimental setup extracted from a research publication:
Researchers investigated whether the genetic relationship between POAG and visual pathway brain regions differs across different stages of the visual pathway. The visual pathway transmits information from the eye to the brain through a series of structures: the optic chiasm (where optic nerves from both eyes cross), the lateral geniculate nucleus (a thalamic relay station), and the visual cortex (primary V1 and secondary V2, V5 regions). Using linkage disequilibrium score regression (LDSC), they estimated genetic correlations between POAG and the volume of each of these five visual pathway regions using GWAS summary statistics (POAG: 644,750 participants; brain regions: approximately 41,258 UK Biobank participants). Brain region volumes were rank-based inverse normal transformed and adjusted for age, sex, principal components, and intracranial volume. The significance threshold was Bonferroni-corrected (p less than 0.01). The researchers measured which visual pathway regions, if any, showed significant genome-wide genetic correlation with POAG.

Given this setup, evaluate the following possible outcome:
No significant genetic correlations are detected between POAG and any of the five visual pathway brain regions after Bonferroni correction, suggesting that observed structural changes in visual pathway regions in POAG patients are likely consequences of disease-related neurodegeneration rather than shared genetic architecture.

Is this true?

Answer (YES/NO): NO